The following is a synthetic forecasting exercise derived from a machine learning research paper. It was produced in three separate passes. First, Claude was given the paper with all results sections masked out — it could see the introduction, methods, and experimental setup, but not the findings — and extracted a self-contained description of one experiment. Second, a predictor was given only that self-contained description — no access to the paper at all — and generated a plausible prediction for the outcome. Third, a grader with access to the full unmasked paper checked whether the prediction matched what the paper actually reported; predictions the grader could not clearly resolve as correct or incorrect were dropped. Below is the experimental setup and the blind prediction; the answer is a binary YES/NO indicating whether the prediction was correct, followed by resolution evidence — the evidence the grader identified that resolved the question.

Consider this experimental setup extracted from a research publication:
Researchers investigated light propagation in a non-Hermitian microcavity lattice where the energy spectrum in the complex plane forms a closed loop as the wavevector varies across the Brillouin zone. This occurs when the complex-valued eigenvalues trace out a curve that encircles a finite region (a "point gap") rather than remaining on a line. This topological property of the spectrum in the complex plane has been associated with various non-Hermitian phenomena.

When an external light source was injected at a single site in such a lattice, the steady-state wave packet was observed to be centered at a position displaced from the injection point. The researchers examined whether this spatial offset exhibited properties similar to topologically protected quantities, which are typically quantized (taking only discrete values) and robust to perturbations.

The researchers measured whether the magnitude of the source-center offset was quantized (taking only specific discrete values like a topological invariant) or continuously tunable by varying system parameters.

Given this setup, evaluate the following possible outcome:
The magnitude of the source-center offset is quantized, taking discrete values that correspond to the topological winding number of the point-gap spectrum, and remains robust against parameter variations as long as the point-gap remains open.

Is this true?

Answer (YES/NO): NO